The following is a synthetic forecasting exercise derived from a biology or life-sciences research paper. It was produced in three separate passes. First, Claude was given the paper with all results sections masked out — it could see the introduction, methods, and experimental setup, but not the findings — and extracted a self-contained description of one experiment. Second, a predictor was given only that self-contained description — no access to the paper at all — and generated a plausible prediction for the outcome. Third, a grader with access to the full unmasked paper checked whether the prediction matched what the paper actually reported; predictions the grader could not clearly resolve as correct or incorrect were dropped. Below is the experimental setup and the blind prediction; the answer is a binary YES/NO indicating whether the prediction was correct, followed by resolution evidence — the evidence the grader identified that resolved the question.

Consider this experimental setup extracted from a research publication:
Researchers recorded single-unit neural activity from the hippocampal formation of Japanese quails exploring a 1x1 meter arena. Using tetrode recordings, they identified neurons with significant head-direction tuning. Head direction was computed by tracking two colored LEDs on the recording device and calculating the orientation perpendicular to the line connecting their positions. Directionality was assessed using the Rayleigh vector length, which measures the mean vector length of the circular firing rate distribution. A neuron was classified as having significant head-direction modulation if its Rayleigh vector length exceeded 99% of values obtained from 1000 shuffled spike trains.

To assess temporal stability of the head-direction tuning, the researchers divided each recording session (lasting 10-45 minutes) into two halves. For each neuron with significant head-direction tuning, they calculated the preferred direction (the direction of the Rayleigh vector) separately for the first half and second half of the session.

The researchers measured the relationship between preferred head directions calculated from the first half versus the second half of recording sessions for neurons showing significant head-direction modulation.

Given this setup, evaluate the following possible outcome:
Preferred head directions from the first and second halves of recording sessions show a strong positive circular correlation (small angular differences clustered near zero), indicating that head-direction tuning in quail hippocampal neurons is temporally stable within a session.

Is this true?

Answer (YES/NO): YES